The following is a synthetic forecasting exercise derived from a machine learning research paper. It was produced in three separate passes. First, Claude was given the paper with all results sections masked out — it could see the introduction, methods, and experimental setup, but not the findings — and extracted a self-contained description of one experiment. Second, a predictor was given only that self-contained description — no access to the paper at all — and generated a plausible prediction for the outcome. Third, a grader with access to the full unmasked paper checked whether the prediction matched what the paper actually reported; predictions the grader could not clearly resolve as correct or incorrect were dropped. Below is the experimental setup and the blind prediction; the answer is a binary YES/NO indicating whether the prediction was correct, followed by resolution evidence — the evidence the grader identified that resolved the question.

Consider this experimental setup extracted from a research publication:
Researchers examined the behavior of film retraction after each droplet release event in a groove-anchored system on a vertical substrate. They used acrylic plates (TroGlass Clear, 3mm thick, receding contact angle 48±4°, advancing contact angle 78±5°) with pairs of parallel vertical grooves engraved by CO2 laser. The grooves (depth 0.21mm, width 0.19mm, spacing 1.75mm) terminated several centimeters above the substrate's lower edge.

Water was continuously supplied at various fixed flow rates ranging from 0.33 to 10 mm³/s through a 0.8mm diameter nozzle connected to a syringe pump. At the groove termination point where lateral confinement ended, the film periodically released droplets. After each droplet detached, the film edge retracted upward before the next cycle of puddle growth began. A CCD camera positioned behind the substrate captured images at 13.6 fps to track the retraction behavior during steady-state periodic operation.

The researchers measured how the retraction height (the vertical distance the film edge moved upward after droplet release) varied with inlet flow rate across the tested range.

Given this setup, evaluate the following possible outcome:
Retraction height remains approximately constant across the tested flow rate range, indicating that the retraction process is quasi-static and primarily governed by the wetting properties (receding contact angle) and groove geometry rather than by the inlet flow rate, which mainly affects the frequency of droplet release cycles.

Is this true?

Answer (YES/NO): NO